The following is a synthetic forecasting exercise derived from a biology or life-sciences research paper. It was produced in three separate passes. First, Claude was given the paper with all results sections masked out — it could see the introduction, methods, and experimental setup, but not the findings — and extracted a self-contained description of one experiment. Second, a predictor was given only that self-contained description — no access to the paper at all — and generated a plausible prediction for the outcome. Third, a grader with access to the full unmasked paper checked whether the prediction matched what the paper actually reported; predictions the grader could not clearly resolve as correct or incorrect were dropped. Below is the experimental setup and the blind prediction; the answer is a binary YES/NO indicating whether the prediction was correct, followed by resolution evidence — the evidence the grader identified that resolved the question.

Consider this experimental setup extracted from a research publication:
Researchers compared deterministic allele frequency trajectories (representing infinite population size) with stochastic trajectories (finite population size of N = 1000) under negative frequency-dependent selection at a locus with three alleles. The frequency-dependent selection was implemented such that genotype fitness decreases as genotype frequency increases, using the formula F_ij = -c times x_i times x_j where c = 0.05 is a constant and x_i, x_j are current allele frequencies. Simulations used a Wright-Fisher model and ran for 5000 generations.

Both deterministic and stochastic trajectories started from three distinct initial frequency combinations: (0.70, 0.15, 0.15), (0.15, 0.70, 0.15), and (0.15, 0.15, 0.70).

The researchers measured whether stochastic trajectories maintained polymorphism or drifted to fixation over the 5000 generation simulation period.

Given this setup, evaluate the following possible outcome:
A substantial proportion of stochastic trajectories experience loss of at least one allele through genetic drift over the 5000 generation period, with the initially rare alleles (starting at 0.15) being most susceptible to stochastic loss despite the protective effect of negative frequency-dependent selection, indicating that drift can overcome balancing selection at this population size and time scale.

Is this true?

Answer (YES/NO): NO